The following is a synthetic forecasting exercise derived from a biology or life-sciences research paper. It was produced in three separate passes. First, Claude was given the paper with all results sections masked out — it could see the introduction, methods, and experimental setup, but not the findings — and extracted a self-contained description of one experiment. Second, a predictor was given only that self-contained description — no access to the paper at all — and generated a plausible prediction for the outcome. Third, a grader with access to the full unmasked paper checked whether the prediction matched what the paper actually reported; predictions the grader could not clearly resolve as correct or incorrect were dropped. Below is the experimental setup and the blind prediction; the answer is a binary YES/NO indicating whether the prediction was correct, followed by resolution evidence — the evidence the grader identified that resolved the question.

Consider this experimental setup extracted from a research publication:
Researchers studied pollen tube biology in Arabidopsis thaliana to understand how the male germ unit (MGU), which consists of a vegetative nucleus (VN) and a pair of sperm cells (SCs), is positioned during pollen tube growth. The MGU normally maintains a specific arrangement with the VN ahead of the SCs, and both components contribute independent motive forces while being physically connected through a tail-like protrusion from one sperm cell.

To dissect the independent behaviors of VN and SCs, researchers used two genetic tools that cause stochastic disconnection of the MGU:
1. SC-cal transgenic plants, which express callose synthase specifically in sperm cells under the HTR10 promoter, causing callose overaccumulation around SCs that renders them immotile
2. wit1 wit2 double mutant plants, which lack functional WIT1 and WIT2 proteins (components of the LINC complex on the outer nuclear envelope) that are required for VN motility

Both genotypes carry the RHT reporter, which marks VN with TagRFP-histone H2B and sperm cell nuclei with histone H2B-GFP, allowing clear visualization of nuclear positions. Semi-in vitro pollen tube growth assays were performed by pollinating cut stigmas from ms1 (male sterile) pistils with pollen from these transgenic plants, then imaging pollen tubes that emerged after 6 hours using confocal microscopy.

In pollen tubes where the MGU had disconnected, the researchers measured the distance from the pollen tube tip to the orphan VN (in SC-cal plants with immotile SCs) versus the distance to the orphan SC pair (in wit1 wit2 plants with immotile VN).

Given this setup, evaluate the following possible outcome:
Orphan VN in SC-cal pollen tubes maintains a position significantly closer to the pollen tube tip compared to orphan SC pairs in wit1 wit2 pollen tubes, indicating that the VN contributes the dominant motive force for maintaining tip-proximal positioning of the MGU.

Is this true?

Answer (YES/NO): NO